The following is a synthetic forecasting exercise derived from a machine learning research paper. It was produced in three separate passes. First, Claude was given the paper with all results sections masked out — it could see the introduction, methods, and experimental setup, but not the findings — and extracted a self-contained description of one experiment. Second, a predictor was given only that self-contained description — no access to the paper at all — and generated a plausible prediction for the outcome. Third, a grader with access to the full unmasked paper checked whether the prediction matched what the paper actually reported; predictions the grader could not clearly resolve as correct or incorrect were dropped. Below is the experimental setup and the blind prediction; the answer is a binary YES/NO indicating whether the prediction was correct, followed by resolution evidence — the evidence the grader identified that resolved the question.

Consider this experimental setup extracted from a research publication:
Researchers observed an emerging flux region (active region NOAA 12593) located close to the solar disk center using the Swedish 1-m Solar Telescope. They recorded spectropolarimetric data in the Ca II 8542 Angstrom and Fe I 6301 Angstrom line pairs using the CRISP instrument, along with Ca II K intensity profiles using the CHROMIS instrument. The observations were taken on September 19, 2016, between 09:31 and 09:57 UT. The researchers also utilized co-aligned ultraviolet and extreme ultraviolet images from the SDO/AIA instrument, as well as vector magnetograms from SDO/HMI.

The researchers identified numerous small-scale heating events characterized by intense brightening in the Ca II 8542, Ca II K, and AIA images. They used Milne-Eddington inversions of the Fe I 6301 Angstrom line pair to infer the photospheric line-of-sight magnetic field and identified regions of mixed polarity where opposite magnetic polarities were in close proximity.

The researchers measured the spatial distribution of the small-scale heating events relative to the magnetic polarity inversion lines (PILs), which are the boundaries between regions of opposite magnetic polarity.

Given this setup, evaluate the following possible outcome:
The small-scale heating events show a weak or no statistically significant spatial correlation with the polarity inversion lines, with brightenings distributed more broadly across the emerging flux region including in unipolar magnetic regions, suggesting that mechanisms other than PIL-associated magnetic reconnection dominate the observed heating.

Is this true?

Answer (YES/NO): NO